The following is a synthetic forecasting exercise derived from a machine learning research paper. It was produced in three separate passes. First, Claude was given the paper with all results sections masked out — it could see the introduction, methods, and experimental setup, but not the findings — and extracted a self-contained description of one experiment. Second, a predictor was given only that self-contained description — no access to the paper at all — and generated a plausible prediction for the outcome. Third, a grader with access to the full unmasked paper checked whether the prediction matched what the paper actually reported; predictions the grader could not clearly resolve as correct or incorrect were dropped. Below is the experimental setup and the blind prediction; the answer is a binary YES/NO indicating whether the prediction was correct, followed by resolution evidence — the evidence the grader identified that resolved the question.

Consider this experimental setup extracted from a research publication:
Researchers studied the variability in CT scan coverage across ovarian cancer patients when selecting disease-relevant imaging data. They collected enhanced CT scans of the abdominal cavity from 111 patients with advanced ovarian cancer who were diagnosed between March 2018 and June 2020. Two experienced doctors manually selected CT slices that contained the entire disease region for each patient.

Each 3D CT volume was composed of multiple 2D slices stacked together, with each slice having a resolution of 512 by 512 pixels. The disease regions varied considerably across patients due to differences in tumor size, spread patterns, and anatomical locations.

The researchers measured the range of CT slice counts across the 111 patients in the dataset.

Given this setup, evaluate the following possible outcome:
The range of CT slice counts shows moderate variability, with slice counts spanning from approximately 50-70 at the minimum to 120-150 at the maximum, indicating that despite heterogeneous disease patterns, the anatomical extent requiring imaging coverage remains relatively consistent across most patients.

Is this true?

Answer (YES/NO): NO